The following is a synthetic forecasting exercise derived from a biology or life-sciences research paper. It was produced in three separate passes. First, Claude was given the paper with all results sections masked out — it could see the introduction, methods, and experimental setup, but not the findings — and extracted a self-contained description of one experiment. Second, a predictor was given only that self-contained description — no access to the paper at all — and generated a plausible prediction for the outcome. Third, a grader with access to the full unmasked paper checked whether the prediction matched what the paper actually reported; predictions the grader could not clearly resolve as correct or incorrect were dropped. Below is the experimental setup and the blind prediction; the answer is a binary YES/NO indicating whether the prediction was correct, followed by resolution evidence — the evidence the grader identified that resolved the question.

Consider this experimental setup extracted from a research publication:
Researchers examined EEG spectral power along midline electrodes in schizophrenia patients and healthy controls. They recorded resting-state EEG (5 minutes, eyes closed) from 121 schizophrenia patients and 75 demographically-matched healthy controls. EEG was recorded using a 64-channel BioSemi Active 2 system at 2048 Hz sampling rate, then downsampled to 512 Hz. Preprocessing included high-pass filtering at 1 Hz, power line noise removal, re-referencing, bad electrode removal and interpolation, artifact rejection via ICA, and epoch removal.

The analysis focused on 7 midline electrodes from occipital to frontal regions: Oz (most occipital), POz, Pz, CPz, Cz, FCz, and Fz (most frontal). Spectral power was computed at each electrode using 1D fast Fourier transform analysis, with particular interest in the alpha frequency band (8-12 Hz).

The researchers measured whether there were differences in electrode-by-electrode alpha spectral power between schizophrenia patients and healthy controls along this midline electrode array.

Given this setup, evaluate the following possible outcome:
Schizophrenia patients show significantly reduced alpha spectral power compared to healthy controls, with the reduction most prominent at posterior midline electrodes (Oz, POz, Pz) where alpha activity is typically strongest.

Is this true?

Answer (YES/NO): NO